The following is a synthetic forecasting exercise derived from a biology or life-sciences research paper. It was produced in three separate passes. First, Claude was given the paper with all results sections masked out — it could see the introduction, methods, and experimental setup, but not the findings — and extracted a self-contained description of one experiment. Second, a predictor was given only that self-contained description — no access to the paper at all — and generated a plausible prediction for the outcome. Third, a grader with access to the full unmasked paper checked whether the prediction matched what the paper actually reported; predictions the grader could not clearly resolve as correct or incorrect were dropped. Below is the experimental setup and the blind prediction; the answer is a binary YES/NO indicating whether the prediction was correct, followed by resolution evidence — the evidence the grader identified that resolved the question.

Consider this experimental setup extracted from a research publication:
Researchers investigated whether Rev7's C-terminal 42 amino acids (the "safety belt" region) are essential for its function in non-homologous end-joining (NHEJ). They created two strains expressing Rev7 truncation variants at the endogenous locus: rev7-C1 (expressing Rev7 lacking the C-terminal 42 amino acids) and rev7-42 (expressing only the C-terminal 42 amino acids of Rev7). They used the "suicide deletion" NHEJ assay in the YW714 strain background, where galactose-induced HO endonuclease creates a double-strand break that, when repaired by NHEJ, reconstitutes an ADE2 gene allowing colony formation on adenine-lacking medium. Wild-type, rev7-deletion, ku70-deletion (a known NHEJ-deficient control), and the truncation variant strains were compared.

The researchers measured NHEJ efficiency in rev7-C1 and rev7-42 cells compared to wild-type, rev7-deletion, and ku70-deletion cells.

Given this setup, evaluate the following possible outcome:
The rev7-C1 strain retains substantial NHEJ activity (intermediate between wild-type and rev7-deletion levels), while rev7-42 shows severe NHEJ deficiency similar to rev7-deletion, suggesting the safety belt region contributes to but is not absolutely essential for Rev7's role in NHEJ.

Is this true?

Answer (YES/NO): NO